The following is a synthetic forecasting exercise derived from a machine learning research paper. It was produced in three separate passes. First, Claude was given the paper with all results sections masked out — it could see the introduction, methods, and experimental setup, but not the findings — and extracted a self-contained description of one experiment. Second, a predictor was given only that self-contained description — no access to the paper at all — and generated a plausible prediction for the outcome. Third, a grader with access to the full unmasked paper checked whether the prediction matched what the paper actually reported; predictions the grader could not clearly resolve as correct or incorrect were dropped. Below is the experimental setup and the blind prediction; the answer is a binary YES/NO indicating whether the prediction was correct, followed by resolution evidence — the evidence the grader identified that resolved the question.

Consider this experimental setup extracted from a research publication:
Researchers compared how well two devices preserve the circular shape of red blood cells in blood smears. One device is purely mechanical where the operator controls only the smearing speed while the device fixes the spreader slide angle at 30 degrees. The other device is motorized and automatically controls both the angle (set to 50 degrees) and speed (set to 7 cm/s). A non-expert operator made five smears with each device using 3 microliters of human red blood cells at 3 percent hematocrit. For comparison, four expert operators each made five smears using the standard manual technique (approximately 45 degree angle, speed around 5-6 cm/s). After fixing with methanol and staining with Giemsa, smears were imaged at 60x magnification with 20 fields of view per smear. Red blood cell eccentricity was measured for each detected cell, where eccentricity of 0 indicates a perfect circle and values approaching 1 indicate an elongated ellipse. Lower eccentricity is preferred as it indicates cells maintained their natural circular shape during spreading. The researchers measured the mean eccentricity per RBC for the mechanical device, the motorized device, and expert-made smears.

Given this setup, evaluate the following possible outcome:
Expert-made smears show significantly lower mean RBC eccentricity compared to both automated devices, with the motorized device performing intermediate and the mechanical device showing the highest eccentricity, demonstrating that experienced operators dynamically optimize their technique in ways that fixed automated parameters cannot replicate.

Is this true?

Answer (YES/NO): NO